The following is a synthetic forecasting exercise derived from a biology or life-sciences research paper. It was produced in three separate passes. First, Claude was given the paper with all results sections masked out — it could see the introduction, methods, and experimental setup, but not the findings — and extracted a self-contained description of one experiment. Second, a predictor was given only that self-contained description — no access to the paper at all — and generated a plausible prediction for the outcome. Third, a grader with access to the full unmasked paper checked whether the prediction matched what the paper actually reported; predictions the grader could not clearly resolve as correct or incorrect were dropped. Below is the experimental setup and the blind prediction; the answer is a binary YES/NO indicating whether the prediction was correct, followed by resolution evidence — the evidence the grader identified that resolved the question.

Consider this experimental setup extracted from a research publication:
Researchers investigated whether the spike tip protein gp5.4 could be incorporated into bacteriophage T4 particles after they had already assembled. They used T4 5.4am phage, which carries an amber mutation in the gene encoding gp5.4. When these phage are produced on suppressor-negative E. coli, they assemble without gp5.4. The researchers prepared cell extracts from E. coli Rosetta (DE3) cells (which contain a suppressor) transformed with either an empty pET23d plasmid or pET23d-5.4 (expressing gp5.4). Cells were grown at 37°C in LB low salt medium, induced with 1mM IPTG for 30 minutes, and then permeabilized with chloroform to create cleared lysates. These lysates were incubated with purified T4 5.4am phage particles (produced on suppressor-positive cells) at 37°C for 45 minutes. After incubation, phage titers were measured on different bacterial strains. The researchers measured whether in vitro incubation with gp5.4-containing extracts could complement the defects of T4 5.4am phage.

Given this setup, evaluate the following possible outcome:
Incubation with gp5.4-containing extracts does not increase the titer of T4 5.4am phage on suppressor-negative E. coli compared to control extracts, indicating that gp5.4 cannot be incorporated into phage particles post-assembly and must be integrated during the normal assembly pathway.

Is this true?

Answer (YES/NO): NO